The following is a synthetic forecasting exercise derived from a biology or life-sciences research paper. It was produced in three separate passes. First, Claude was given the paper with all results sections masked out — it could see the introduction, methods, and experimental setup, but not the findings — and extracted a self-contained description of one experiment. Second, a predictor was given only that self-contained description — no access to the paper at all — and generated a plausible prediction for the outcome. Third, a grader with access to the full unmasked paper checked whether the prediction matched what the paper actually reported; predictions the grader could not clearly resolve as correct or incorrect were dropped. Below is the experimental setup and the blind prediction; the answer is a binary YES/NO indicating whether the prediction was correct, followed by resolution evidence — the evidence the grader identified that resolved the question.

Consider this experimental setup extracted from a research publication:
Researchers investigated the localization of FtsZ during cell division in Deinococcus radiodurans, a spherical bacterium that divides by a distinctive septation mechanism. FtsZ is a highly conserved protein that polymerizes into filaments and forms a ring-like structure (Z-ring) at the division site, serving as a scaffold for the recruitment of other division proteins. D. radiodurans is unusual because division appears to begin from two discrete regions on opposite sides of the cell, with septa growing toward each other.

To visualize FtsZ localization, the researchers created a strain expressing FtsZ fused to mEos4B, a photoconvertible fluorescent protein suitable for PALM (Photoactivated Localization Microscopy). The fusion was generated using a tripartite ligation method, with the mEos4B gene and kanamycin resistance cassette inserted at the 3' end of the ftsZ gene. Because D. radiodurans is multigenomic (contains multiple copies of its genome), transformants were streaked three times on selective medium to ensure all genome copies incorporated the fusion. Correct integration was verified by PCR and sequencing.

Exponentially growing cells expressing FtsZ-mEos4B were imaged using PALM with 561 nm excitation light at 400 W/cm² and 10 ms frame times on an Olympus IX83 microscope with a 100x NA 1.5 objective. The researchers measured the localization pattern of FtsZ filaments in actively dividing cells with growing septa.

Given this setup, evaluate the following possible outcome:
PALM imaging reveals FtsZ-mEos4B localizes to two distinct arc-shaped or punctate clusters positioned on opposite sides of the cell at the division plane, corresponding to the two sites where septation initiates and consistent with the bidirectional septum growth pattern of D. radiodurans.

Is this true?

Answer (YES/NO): NO